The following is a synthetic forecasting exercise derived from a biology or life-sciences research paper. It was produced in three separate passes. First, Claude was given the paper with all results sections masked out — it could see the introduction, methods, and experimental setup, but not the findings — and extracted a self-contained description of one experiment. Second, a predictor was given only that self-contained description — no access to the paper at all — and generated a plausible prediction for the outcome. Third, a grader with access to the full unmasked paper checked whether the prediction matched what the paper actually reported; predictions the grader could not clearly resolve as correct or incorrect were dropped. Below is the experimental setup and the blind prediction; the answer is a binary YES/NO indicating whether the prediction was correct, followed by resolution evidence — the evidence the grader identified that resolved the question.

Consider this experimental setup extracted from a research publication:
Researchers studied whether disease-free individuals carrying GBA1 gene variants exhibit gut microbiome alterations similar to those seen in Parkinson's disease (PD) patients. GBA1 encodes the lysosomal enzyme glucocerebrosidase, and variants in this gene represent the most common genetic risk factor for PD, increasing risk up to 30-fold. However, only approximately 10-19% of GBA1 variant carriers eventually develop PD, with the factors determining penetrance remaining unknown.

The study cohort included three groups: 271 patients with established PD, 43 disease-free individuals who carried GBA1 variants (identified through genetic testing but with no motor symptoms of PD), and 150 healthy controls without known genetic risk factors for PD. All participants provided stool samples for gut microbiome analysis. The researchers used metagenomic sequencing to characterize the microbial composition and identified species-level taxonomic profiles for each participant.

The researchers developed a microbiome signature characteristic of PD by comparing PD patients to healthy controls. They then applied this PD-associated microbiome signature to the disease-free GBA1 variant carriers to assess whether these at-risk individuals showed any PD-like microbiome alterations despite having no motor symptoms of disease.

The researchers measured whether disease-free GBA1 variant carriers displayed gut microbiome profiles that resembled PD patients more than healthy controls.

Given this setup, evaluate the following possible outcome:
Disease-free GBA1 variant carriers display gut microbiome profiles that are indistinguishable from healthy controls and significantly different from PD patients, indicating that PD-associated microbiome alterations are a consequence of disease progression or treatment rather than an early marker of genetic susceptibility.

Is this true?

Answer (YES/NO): NO